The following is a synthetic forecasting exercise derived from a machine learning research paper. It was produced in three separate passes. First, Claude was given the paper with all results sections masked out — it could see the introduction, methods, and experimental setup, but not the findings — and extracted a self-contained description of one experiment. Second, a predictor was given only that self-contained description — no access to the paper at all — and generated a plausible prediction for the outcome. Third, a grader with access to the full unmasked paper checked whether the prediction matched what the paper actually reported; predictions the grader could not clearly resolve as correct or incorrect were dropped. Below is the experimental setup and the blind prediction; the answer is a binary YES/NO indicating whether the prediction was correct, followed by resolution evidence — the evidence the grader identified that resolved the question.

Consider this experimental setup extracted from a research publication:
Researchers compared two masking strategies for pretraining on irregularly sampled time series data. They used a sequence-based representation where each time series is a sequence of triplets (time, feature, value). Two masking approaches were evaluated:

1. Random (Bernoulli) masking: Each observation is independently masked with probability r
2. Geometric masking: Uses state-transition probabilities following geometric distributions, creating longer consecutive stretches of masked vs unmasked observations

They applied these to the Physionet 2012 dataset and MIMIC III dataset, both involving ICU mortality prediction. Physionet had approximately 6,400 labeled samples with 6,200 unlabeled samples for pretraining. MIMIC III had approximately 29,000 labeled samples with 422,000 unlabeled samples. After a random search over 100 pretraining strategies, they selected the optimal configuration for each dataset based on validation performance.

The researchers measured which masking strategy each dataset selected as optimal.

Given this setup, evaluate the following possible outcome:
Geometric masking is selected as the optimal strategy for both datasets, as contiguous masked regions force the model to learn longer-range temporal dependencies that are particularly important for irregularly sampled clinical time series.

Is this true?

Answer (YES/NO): NO